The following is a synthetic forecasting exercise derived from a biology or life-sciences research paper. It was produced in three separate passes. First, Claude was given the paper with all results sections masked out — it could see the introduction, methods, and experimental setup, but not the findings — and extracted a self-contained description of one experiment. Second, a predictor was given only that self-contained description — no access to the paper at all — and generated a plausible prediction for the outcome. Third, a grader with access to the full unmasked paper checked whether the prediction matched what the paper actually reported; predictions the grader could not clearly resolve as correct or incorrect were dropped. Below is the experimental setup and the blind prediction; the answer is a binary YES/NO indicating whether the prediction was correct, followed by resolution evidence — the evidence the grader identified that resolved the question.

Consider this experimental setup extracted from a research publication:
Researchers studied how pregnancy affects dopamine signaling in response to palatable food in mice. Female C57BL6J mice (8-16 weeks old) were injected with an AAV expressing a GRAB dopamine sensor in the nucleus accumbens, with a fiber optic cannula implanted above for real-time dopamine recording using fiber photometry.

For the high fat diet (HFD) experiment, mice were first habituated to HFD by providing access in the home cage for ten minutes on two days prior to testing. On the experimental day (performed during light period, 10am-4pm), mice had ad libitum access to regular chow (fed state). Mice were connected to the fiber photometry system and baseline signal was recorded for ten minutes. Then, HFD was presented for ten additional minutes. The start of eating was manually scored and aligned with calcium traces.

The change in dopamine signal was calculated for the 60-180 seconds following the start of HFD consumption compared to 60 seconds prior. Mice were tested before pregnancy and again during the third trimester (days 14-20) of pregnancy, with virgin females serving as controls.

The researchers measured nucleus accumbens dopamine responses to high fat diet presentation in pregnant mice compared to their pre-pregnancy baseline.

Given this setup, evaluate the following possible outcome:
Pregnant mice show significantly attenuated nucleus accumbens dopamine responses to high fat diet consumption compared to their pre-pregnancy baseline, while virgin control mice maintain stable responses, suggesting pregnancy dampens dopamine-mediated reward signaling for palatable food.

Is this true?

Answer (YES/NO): NO